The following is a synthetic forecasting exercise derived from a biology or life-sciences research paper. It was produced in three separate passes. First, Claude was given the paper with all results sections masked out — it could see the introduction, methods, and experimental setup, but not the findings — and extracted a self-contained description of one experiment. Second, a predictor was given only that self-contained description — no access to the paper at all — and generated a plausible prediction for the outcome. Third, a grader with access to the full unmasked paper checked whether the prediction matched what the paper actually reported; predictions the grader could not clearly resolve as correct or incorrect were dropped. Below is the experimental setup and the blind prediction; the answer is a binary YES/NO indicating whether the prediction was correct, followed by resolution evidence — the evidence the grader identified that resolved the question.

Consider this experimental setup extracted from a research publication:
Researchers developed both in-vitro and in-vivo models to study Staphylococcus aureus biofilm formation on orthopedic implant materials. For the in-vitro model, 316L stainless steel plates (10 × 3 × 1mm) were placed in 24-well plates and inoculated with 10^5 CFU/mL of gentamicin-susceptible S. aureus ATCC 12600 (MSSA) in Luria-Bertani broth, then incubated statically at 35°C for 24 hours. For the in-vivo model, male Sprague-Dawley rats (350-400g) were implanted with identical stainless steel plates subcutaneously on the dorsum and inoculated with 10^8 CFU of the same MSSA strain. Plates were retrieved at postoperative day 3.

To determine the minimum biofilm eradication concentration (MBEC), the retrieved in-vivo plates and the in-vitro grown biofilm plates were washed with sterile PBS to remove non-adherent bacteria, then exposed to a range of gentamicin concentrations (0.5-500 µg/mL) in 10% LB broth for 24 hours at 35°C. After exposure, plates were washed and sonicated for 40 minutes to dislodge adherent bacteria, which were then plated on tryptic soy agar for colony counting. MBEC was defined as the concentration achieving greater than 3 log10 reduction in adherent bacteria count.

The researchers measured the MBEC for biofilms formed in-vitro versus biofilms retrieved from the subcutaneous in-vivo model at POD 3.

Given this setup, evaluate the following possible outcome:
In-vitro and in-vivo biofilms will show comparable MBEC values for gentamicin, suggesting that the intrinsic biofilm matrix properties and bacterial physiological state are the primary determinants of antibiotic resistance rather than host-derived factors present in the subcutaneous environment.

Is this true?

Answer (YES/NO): NO